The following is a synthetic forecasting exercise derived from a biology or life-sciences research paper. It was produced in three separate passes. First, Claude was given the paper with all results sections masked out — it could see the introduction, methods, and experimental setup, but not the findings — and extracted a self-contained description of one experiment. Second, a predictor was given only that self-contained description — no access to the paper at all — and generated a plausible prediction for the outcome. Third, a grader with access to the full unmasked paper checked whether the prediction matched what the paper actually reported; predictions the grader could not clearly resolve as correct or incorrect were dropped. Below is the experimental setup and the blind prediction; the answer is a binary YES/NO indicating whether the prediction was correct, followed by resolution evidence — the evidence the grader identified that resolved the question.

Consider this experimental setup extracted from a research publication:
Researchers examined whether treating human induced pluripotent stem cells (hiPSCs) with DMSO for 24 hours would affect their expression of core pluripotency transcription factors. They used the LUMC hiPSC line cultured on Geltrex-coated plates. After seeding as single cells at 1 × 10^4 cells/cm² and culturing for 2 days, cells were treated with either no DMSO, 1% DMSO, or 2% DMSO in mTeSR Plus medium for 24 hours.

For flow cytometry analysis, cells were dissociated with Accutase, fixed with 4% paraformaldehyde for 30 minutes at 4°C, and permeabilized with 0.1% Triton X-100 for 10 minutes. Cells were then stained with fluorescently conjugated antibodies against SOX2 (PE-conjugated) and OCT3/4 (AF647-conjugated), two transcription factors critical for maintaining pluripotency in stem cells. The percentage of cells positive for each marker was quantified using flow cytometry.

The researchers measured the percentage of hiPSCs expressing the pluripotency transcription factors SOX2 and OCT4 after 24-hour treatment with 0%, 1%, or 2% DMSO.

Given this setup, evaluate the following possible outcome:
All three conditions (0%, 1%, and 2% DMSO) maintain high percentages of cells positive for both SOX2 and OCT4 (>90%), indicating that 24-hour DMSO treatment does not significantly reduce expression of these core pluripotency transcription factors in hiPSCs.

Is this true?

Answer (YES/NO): NO